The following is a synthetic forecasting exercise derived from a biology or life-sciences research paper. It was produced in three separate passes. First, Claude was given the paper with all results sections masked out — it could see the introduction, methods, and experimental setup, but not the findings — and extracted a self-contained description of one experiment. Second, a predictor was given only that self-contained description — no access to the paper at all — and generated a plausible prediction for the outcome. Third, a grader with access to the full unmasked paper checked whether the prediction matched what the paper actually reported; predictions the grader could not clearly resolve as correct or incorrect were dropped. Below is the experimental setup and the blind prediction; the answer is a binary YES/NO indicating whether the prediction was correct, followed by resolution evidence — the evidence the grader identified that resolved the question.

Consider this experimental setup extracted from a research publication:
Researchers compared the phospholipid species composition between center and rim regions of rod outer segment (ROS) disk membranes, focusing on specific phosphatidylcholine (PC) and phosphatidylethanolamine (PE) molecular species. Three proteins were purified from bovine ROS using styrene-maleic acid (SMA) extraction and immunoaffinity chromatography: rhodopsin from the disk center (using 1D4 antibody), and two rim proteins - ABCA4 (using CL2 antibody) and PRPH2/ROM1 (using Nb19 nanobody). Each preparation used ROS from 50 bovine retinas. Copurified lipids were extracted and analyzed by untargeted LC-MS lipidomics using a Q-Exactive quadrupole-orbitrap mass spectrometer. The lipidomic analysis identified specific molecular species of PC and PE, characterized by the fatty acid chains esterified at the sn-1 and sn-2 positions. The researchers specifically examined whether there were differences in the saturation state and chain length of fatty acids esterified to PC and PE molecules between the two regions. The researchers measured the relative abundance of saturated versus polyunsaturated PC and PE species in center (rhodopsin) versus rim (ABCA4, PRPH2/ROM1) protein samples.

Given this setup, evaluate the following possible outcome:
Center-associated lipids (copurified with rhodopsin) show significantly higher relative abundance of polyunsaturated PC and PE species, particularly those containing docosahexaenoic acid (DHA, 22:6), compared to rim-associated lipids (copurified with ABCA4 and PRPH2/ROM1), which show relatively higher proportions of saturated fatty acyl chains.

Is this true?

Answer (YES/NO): YES